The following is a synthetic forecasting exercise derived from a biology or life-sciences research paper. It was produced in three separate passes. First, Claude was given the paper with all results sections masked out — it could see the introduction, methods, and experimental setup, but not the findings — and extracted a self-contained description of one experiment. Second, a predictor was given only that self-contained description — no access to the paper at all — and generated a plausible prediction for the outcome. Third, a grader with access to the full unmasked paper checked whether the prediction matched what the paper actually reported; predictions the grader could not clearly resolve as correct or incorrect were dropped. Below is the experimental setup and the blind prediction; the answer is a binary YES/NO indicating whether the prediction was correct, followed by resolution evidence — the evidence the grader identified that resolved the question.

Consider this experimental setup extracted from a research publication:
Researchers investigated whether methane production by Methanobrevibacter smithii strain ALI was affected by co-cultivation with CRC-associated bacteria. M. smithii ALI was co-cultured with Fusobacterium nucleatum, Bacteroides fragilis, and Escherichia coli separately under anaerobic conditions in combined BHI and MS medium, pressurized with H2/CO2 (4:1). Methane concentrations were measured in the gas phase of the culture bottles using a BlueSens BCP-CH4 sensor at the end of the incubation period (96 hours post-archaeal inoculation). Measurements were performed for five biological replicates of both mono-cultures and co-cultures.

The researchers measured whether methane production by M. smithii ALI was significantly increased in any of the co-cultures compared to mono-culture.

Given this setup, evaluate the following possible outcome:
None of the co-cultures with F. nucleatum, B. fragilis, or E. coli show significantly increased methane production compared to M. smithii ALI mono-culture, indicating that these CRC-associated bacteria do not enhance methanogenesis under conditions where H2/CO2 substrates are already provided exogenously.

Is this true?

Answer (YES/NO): YES